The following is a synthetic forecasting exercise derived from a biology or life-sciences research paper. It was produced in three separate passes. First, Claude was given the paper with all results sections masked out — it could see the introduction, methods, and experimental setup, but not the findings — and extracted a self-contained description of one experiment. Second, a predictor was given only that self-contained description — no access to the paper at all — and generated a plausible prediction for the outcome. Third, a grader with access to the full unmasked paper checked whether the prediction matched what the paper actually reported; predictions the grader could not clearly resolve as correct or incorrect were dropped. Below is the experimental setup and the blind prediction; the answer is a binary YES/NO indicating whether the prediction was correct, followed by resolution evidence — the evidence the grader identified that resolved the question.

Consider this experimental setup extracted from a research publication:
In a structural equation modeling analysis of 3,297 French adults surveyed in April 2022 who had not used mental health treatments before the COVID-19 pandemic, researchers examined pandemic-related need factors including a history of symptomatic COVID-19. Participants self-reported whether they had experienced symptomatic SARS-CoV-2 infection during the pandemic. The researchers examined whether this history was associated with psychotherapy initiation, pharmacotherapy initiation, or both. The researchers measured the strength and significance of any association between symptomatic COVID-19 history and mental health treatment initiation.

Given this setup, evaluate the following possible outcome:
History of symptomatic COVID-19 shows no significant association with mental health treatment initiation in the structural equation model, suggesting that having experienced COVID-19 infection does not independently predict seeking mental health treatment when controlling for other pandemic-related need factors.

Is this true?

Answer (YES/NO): NO